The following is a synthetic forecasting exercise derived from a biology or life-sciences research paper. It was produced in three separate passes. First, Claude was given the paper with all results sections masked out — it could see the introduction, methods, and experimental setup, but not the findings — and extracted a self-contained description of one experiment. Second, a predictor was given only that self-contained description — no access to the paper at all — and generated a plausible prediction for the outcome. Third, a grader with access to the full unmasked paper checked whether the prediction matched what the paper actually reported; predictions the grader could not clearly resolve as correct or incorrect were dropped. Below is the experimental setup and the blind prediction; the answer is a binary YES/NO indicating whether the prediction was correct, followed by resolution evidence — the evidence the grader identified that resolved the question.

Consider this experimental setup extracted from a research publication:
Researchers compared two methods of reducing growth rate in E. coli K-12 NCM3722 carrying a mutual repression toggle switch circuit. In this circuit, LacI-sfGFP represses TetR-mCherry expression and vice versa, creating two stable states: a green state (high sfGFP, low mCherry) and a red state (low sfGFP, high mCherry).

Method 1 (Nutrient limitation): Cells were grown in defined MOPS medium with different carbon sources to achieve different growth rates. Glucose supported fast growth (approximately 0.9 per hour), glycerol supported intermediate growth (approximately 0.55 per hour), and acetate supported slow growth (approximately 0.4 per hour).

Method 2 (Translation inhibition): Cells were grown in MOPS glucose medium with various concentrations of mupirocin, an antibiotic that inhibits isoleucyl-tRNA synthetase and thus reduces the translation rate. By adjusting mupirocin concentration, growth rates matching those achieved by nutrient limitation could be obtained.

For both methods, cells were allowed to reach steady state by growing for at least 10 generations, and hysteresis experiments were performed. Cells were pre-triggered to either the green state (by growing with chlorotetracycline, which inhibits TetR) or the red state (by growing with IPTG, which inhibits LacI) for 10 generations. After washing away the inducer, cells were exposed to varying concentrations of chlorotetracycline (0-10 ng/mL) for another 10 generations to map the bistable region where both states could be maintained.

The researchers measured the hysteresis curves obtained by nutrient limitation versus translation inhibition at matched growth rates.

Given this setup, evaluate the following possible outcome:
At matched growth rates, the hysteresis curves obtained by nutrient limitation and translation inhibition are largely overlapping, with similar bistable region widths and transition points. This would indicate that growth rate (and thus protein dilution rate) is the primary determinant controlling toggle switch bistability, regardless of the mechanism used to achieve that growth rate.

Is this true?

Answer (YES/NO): YES